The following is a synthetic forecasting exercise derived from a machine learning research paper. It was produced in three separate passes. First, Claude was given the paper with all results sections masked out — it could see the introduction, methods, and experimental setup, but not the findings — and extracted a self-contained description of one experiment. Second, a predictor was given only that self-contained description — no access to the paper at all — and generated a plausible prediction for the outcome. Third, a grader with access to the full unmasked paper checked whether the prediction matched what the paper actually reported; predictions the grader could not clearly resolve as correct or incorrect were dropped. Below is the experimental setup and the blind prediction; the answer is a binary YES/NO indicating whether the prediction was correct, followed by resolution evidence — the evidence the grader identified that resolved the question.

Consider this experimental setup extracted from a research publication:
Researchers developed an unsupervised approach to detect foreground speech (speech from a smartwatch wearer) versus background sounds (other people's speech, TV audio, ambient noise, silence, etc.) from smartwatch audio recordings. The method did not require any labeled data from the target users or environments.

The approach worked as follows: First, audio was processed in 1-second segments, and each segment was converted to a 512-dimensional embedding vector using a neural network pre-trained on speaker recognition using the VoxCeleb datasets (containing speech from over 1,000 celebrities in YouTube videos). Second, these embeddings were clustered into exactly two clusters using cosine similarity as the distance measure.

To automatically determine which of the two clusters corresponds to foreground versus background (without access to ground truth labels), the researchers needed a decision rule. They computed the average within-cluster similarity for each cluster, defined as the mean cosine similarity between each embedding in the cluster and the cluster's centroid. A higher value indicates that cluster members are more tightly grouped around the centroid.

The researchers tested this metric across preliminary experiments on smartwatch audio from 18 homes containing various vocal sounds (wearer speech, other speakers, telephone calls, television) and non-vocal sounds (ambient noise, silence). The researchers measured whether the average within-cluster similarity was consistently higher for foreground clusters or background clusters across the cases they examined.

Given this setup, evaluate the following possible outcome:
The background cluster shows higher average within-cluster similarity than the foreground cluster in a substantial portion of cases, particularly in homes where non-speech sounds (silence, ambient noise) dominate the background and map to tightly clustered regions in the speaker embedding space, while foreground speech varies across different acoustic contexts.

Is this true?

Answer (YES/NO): NO